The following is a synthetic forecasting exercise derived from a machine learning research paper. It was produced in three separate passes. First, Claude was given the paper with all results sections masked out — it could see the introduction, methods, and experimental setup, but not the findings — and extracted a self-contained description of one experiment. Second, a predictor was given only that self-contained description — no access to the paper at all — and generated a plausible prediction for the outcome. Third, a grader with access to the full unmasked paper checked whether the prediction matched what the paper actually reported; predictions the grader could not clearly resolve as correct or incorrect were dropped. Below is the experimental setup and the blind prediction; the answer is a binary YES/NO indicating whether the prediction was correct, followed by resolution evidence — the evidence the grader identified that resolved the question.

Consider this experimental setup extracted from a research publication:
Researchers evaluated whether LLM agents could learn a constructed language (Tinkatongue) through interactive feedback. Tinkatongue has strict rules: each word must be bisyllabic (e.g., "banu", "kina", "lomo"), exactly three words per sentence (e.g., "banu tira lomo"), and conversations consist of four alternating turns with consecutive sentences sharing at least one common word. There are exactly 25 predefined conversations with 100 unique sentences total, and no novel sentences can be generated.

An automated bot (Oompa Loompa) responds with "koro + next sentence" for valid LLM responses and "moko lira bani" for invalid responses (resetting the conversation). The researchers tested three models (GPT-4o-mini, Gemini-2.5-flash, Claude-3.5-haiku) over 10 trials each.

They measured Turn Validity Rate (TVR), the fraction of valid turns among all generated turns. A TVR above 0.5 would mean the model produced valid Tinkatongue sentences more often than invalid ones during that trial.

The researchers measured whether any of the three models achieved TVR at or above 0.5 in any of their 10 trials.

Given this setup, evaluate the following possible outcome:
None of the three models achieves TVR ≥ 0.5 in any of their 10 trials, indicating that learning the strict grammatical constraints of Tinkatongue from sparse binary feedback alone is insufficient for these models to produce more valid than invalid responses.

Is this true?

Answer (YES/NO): NO